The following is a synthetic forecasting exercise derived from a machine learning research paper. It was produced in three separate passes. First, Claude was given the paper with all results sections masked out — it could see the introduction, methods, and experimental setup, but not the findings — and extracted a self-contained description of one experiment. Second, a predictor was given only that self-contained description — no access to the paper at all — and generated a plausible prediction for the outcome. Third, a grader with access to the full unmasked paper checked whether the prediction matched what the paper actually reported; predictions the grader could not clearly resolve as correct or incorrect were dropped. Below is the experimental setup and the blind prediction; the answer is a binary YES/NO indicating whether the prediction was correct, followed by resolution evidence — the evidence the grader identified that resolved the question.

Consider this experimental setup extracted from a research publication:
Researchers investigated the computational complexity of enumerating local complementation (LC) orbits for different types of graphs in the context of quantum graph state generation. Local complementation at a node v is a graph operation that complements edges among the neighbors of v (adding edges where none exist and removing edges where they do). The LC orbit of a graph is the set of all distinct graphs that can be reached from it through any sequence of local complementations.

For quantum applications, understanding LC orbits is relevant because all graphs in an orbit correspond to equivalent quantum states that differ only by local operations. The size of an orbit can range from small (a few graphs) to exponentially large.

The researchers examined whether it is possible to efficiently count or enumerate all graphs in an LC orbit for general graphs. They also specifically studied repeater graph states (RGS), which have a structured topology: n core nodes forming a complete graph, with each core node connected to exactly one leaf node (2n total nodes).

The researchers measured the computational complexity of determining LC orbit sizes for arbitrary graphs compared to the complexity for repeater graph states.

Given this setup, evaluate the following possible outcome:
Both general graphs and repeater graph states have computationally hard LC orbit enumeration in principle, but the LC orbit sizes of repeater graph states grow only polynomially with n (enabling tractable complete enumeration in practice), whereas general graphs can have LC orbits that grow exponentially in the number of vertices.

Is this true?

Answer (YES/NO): NO